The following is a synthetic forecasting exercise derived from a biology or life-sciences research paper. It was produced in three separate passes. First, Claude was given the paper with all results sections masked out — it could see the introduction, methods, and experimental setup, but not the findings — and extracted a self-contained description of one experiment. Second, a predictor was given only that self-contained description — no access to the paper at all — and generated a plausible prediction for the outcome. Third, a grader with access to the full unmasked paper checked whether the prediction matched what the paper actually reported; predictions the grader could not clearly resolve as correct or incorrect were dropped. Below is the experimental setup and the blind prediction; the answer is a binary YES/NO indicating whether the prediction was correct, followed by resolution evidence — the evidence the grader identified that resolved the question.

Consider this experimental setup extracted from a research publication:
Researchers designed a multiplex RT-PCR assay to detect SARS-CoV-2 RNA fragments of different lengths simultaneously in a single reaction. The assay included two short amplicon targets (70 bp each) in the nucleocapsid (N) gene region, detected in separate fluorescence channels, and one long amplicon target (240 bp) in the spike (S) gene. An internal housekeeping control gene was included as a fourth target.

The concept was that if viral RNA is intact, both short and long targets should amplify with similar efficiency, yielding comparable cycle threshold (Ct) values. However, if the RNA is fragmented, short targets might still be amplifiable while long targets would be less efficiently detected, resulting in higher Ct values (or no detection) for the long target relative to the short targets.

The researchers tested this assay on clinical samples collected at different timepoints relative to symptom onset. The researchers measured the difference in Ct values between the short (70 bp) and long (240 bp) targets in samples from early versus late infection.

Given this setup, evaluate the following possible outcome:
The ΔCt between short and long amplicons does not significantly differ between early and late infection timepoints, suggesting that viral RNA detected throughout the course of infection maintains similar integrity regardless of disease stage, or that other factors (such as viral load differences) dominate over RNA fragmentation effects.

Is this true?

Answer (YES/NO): NO